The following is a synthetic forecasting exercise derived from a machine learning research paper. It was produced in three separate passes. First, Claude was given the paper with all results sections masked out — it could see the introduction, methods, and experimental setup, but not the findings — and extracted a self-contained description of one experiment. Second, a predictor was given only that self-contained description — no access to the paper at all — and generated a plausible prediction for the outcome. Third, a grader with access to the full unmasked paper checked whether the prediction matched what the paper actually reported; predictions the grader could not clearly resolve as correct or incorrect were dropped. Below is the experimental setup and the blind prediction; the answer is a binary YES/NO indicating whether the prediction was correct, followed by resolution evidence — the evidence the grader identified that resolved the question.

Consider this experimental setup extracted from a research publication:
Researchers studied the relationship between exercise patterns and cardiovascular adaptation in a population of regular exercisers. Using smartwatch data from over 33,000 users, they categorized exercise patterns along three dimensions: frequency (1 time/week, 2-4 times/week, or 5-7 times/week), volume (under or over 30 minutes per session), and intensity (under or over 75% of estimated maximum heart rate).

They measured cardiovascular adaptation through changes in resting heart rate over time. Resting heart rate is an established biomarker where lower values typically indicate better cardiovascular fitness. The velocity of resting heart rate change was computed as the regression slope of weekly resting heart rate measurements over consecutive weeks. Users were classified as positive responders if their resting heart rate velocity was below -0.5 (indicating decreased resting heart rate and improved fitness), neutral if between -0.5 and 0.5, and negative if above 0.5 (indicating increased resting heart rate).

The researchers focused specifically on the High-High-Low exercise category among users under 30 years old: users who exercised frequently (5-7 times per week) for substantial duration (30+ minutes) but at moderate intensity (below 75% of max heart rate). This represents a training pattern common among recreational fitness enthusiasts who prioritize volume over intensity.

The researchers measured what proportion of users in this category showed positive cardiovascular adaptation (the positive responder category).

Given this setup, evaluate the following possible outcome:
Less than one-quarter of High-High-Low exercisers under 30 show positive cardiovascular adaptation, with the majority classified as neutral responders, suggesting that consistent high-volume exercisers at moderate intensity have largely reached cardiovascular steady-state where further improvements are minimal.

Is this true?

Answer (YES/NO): NO